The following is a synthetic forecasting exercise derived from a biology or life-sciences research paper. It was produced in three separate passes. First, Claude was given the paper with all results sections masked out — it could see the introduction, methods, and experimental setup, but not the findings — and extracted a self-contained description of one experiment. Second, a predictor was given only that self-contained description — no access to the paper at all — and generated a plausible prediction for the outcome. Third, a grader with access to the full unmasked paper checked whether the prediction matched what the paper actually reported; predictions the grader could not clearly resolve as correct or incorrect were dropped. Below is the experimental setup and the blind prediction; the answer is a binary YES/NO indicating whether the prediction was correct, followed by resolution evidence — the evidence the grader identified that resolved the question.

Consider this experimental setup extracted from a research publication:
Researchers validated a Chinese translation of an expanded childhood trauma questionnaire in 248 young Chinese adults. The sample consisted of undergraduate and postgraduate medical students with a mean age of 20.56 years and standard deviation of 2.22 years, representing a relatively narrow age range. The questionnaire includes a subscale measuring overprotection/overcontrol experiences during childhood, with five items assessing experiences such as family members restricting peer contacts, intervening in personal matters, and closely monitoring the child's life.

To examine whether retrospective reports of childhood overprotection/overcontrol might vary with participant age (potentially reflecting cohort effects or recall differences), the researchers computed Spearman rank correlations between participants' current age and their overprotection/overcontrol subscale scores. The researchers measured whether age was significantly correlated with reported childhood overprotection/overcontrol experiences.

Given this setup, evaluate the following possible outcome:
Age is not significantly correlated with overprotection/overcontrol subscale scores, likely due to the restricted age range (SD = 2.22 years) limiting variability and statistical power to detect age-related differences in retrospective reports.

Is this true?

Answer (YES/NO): YES